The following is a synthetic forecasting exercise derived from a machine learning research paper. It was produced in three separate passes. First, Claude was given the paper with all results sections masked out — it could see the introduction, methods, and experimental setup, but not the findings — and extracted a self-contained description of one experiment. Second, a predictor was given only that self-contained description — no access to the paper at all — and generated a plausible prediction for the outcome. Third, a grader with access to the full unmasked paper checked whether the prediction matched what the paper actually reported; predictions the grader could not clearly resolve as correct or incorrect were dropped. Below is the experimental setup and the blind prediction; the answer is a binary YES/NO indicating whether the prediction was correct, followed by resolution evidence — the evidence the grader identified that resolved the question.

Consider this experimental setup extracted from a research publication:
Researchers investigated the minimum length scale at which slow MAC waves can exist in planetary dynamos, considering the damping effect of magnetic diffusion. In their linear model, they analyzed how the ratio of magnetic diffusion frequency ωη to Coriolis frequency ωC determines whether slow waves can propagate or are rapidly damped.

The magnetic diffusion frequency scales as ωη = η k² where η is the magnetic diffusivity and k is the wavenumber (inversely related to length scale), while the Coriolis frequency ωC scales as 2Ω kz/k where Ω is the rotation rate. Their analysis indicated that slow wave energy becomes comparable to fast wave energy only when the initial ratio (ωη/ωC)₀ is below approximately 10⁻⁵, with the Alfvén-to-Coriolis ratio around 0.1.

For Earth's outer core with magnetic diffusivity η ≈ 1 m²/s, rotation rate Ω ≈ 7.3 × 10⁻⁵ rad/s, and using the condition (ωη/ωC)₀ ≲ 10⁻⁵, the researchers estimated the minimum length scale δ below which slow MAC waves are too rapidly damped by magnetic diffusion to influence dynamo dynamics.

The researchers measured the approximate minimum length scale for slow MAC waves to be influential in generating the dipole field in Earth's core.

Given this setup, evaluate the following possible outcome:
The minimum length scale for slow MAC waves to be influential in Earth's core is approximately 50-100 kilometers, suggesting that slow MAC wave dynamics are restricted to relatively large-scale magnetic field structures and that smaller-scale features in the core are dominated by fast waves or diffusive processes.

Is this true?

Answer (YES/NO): NO